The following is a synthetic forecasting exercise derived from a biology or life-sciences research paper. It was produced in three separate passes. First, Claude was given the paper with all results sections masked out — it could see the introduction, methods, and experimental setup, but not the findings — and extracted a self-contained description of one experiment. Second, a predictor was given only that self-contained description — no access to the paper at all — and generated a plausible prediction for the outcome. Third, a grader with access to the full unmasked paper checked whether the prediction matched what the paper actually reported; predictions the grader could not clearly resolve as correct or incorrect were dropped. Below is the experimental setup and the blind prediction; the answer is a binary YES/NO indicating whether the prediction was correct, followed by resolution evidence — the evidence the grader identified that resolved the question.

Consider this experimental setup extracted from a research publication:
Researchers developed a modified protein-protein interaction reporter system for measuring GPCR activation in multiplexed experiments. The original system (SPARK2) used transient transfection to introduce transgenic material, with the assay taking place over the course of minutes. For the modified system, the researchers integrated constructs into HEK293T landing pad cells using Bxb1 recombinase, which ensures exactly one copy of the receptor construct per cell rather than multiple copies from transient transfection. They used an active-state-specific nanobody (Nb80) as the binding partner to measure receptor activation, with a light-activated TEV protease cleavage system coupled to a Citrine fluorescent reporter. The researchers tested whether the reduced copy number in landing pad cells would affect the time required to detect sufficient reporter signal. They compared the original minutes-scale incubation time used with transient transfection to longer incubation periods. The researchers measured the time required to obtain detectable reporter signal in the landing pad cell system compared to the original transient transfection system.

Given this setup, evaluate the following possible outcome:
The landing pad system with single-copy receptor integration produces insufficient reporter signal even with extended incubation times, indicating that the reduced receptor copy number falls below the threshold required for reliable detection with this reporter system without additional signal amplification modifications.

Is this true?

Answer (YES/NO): NO